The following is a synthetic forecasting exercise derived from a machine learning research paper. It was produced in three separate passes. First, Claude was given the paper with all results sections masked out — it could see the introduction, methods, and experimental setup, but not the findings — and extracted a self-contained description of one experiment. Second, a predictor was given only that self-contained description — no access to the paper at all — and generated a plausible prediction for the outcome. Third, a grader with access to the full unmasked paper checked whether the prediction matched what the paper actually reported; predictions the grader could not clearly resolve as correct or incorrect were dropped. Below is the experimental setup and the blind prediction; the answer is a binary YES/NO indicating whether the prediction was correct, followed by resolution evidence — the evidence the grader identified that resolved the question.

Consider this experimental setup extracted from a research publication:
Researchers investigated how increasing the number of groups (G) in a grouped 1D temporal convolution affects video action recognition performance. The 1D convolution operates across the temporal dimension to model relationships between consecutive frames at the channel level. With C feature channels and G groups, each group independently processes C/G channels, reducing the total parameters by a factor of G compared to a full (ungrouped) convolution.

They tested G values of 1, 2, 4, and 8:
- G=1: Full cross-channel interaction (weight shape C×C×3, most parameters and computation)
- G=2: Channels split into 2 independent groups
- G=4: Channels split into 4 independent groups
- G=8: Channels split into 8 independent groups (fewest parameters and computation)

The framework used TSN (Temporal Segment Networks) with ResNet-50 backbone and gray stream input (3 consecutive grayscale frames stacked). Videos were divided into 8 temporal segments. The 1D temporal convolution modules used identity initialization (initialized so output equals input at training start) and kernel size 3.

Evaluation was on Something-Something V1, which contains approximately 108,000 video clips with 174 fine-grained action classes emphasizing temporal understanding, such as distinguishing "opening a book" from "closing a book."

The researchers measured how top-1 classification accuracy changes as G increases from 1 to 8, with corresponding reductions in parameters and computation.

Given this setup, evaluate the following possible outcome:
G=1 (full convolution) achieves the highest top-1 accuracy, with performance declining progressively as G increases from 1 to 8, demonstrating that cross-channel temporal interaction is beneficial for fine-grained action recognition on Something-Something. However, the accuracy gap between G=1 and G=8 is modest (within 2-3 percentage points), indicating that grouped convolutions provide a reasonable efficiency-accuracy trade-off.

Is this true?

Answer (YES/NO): NO